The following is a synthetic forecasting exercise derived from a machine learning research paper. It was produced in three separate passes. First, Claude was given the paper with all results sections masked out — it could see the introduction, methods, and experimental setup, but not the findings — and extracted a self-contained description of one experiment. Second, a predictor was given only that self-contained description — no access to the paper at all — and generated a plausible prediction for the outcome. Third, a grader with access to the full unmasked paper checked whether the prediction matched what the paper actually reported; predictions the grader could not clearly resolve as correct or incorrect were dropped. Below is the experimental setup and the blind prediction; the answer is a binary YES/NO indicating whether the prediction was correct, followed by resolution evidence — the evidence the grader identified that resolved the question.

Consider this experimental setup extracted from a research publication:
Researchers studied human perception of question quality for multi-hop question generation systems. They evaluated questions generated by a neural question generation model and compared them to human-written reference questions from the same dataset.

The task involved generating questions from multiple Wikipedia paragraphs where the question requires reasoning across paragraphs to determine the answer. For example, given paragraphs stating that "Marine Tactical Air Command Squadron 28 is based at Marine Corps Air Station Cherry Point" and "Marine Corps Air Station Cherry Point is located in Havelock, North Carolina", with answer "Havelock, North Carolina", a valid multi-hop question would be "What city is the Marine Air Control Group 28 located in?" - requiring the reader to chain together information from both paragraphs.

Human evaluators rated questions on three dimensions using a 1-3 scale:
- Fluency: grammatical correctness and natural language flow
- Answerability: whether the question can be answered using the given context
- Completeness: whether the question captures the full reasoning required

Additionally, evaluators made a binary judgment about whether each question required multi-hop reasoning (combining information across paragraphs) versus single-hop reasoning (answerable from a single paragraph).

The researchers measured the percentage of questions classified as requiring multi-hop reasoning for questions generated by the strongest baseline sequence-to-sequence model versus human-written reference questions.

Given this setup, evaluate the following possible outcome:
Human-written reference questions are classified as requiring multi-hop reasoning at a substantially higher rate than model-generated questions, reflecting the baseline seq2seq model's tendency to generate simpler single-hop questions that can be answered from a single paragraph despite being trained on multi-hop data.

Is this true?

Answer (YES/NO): YES